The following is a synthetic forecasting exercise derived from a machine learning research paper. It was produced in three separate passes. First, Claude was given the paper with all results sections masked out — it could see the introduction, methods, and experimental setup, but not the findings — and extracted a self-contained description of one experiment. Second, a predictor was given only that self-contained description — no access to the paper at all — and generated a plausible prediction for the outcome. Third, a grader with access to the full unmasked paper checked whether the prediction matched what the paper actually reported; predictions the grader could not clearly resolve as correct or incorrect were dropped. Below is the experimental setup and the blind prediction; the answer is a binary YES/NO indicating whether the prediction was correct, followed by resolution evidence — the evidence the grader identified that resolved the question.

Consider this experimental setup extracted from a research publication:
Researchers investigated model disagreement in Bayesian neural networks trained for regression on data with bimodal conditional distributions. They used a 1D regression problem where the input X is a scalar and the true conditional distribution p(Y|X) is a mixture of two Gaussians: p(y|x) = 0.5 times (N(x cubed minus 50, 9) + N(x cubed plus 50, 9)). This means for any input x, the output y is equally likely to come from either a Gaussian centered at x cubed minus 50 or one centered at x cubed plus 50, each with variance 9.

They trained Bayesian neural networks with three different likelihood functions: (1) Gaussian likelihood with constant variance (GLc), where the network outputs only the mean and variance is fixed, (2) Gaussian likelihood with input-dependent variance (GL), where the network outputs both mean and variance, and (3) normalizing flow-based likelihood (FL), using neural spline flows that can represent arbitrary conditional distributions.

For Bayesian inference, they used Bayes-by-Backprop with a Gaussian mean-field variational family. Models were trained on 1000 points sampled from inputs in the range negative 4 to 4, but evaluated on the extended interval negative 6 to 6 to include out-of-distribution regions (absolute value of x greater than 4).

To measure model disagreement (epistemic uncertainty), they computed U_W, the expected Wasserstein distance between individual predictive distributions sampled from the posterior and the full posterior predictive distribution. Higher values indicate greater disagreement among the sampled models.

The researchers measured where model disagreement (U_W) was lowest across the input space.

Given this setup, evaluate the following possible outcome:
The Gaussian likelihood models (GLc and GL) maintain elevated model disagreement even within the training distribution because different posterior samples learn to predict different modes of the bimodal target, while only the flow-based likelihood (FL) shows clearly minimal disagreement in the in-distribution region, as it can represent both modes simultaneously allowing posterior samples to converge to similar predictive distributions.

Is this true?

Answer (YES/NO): NO